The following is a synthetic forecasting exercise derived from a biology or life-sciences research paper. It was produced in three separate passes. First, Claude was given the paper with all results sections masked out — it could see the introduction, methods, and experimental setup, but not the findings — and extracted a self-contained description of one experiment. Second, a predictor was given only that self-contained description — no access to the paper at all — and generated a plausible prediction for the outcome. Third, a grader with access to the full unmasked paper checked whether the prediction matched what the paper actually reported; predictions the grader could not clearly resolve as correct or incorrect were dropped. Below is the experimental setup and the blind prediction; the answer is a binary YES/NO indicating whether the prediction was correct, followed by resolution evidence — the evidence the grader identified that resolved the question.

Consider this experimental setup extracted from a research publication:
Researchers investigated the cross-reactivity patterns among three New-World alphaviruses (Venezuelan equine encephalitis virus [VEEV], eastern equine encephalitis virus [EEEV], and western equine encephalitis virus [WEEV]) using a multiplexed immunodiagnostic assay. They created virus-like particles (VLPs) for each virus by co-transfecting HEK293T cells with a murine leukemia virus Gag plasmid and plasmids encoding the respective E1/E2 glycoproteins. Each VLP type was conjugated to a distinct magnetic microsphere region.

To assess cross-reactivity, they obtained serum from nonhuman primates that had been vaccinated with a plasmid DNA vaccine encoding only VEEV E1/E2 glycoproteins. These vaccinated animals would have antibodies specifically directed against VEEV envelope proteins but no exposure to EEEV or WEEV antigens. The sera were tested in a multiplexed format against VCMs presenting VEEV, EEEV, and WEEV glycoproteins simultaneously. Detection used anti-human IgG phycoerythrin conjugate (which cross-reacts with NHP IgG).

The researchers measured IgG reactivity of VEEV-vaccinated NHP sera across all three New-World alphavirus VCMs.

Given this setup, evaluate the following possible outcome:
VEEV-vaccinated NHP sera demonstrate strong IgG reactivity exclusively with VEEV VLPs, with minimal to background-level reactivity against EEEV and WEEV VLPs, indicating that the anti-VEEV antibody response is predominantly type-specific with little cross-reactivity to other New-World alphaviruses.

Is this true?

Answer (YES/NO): NO